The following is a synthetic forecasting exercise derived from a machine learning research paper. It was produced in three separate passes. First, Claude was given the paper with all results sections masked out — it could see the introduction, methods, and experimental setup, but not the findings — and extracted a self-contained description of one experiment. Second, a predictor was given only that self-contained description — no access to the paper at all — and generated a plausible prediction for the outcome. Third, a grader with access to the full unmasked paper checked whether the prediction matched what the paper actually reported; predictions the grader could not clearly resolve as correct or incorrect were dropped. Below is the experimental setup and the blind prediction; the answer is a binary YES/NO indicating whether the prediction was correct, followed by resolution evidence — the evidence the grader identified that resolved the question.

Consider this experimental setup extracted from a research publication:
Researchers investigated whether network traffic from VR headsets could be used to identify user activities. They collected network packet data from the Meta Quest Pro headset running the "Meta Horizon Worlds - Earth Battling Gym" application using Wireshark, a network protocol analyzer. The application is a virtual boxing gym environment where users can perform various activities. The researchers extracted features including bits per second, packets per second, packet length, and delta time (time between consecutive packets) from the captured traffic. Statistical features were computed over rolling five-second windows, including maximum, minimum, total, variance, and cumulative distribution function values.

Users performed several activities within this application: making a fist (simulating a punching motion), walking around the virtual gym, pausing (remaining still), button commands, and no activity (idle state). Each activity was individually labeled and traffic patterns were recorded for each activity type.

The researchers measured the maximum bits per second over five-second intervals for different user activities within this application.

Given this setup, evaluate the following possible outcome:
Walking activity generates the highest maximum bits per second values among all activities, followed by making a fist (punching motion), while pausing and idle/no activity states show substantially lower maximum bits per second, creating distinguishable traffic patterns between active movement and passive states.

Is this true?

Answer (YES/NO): NO